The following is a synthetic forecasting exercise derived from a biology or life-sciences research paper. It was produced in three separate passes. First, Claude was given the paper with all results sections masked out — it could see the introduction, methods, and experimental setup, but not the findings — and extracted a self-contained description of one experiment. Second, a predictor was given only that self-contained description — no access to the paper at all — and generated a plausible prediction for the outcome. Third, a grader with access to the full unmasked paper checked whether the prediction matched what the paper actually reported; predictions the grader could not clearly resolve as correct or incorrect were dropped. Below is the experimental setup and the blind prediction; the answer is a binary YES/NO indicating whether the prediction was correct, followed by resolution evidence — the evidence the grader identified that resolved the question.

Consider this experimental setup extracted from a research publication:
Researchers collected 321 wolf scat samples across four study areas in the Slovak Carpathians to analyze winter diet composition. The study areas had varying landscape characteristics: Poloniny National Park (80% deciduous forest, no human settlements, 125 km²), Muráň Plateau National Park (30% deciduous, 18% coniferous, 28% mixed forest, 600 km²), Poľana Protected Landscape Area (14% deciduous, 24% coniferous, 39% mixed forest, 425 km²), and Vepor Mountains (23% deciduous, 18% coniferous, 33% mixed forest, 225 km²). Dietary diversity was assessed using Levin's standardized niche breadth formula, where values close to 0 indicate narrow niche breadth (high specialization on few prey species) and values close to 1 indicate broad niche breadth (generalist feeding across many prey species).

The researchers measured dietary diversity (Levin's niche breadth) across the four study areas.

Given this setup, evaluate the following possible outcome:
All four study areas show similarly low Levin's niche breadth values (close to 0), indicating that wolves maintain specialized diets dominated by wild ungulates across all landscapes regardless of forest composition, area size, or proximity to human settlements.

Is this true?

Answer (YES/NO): NO